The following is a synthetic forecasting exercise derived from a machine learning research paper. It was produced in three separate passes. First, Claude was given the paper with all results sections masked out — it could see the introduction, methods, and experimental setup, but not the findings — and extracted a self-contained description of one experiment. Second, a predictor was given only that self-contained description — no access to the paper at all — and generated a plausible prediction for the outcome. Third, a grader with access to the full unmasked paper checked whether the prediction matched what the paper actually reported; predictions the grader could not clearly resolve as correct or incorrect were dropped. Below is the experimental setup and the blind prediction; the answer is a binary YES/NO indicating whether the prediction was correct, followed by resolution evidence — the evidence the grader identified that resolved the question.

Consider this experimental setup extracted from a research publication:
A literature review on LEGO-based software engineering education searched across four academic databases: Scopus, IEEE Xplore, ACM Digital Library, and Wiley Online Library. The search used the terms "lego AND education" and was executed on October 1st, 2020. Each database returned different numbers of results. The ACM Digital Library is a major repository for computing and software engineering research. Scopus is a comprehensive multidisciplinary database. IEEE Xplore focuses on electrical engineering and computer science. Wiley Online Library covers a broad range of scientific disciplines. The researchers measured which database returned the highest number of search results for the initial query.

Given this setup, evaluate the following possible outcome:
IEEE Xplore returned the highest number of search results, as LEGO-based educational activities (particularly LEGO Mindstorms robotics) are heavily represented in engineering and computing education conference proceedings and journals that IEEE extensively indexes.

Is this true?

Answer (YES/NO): NO